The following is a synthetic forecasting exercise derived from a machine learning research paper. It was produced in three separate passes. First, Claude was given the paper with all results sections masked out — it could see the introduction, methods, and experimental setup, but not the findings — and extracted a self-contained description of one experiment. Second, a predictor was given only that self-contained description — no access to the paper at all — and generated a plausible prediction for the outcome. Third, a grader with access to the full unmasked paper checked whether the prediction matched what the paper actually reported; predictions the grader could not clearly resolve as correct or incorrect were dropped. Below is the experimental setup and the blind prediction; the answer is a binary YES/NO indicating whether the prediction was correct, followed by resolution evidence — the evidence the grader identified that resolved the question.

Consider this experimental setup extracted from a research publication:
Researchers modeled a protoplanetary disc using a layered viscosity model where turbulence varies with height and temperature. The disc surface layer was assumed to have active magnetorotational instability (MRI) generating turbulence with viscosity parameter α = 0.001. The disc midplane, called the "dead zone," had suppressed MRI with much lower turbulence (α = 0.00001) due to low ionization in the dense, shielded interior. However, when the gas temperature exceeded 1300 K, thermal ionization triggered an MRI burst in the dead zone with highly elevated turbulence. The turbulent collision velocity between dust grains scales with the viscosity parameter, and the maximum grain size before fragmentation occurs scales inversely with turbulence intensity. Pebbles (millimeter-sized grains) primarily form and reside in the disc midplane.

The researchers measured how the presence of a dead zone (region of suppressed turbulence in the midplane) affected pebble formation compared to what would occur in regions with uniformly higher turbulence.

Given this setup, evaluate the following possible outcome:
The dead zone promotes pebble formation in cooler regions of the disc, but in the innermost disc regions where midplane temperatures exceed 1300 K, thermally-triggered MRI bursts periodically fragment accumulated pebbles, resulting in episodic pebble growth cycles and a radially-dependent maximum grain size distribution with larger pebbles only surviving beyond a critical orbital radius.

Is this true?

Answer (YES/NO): NO